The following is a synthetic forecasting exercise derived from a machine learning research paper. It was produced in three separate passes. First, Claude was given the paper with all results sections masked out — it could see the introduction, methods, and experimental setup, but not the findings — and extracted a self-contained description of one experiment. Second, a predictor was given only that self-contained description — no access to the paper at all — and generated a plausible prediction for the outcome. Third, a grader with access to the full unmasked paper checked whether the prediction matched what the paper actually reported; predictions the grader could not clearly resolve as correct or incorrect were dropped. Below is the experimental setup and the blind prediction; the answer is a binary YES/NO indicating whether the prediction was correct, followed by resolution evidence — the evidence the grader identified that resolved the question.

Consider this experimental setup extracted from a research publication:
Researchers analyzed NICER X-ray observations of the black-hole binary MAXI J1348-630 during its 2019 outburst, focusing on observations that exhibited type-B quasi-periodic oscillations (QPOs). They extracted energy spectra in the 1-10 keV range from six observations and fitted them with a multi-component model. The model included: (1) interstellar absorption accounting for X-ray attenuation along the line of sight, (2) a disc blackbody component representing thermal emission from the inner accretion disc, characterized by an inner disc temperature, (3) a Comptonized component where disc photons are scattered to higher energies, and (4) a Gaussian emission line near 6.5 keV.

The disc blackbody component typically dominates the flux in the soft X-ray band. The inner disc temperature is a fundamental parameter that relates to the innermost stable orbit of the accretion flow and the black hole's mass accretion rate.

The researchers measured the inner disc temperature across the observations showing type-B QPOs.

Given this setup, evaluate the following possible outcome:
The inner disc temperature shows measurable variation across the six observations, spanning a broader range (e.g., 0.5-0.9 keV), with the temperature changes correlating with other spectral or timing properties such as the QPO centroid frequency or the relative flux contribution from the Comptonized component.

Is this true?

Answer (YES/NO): NO